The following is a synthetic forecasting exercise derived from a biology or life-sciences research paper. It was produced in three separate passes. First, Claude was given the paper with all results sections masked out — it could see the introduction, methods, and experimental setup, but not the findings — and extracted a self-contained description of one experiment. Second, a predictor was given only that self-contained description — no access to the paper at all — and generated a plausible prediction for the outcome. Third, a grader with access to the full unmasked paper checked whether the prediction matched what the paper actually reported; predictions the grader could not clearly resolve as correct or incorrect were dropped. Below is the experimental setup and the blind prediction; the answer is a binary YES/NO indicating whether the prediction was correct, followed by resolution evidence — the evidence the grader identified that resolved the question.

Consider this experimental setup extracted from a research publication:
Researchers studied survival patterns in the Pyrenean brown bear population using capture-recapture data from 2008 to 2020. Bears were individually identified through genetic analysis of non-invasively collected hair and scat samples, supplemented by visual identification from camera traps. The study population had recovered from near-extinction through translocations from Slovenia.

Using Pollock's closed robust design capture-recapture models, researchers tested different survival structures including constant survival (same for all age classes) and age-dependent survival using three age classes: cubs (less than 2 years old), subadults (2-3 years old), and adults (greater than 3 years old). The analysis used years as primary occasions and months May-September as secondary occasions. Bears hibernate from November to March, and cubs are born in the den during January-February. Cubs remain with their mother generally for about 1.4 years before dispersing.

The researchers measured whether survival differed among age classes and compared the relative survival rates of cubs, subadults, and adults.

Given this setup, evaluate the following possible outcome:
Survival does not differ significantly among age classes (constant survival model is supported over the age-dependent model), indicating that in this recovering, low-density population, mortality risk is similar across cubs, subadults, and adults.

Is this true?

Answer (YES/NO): NO